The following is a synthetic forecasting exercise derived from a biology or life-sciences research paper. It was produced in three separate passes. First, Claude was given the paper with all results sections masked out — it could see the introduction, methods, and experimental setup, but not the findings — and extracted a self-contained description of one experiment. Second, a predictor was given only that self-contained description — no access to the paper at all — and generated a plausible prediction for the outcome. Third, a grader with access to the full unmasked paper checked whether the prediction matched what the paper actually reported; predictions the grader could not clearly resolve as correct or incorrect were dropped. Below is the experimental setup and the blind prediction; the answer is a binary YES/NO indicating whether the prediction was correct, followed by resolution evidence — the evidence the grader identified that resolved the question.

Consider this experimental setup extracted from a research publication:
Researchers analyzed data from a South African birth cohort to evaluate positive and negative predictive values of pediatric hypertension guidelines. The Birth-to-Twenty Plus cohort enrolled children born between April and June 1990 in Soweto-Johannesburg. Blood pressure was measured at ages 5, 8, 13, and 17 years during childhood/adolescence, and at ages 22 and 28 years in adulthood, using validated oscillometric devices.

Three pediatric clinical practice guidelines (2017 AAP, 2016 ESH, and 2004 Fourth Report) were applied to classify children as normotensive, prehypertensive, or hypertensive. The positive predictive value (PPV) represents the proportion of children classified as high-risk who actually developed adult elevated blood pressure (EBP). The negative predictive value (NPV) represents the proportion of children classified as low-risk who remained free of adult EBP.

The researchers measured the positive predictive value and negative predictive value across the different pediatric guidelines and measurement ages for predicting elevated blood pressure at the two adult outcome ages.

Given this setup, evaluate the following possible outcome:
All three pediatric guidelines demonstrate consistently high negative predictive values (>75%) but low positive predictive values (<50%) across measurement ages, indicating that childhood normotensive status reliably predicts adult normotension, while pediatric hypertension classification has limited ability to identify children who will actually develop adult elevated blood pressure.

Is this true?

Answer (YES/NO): NO